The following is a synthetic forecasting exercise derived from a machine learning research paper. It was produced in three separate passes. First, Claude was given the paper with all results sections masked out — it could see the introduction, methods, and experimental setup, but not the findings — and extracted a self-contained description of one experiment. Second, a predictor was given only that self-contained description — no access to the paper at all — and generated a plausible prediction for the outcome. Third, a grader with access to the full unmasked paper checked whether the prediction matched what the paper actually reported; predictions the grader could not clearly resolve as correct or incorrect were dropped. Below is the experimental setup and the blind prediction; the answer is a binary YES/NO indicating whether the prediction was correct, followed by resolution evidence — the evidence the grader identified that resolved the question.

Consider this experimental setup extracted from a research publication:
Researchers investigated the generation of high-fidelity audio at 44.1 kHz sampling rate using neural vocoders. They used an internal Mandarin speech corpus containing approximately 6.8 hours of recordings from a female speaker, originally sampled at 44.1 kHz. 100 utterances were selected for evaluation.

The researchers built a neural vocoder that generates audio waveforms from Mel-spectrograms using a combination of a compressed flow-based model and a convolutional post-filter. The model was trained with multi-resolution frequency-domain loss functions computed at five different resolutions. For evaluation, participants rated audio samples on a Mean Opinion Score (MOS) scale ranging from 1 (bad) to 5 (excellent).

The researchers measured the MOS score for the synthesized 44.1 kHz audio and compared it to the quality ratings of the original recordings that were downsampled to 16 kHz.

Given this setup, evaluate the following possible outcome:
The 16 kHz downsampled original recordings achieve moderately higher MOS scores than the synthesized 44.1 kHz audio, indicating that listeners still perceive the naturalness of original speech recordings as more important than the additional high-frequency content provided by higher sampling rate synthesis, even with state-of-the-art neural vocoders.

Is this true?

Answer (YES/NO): NO